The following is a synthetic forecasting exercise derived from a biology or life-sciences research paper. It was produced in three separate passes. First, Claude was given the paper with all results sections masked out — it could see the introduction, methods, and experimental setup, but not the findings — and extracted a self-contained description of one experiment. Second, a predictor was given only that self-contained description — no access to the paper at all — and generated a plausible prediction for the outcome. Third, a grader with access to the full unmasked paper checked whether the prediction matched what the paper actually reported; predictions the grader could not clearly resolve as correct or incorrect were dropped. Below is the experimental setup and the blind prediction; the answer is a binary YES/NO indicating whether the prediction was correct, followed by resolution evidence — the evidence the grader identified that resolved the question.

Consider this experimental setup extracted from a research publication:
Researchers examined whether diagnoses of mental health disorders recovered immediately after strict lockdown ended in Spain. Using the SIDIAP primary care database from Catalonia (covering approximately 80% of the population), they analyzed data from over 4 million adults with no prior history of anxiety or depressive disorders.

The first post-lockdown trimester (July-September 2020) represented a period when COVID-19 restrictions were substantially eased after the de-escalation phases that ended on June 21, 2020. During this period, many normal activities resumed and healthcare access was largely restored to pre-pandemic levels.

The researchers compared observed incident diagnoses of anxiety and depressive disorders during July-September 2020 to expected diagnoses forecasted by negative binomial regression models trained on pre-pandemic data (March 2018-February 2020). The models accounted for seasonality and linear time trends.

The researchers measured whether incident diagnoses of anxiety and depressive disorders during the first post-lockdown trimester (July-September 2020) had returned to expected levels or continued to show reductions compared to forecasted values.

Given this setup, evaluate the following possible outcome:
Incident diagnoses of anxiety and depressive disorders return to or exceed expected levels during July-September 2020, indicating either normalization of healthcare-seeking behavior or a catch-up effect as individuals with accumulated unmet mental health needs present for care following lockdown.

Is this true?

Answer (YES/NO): NO